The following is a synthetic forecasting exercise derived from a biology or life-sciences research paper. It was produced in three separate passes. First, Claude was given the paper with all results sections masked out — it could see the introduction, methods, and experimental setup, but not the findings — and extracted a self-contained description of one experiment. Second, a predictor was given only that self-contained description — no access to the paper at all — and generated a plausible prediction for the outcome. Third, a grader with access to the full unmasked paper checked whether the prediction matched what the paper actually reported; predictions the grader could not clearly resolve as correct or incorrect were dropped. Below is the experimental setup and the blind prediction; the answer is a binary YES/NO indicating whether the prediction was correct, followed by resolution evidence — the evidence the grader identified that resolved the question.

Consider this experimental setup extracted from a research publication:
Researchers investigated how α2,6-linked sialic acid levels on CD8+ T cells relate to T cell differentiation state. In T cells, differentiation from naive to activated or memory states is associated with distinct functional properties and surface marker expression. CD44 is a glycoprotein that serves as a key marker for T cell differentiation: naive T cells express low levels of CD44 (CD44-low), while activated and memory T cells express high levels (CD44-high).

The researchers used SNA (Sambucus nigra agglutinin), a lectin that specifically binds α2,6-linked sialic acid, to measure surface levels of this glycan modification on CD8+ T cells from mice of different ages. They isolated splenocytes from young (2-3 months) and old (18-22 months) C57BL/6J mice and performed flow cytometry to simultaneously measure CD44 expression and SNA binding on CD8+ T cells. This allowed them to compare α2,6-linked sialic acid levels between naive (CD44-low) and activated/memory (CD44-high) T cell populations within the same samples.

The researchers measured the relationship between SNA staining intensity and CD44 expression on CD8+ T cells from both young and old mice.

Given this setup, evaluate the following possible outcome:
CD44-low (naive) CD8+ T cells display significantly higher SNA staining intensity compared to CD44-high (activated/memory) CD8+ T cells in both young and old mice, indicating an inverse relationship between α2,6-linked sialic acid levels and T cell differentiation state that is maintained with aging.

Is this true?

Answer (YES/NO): YES